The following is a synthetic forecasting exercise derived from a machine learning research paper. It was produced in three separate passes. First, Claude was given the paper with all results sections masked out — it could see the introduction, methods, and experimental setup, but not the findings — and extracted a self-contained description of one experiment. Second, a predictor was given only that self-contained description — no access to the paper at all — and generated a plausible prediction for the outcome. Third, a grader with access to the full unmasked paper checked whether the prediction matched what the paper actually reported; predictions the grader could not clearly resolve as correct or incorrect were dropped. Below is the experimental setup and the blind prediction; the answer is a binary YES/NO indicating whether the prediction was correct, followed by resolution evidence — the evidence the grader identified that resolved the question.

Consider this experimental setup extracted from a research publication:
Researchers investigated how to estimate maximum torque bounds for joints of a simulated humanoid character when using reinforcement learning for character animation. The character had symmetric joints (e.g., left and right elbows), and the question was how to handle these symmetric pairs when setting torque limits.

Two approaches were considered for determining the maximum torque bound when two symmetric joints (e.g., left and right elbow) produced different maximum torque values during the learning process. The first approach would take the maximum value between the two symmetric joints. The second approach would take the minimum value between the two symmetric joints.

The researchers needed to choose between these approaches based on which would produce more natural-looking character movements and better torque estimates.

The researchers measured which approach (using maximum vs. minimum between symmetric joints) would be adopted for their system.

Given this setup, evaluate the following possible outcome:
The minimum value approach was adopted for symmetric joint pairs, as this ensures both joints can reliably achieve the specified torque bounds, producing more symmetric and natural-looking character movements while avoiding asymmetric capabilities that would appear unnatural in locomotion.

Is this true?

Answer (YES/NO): YES